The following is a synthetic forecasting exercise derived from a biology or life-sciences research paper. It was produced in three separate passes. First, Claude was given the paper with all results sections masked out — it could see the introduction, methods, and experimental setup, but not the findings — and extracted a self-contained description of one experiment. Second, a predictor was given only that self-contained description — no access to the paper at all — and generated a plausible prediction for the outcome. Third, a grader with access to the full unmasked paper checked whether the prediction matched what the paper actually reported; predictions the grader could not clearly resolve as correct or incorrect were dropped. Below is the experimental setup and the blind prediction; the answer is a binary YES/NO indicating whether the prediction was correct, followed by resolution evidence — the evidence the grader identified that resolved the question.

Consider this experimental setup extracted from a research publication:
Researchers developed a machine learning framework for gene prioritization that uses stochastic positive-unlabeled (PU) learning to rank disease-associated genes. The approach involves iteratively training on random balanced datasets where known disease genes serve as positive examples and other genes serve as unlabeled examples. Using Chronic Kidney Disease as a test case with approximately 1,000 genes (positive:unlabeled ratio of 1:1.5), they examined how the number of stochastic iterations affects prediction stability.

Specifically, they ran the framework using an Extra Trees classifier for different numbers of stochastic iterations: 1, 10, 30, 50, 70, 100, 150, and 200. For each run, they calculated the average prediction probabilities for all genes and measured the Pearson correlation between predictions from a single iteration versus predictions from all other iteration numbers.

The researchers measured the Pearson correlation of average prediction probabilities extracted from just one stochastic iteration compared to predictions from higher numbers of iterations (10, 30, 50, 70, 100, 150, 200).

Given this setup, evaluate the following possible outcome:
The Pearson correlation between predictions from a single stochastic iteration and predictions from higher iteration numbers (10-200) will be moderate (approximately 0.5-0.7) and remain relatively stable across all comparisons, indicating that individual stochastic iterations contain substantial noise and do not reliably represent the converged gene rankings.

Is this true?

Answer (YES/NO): NO